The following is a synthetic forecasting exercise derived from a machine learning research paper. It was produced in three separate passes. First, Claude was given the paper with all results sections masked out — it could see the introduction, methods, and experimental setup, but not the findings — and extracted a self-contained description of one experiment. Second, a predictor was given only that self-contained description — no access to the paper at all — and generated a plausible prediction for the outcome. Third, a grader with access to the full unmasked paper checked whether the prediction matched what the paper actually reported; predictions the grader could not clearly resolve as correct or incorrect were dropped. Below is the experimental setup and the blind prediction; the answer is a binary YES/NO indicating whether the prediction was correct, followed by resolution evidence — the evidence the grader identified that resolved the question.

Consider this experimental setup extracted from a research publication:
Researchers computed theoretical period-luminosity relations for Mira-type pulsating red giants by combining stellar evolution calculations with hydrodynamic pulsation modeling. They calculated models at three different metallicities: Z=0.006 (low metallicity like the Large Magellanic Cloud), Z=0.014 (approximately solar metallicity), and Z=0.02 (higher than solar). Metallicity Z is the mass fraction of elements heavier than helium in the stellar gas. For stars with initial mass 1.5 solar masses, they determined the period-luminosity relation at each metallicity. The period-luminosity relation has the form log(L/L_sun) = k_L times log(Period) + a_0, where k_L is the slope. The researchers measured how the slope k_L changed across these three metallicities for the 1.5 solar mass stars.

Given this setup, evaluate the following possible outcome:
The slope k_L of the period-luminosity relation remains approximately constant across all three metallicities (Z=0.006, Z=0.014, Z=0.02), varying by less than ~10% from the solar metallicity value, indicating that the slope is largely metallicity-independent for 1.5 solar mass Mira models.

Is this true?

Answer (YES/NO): NO